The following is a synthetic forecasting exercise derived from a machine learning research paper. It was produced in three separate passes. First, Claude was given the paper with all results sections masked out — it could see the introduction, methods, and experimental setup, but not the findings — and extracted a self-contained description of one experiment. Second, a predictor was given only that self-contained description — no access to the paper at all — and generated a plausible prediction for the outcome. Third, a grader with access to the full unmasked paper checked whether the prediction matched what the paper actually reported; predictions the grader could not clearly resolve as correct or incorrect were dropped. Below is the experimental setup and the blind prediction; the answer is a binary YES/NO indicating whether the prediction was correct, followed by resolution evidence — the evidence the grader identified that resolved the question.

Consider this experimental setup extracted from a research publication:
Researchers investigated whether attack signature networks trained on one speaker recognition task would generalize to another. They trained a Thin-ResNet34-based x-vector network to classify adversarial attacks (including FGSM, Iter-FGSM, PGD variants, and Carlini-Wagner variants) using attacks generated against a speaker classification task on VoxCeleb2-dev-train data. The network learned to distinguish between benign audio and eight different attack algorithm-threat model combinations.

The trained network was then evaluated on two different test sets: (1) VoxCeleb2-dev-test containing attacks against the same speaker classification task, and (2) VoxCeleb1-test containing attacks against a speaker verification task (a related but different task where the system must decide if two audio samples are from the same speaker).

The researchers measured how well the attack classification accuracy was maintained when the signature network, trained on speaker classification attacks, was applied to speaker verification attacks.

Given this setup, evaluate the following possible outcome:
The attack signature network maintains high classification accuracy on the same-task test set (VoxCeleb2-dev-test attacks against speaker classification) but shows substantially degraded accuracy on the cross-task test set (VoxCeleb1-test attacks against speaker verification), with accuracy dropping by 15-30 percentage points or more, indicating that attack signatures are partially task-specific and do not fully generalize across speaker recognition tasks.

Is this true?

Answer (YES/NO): NO